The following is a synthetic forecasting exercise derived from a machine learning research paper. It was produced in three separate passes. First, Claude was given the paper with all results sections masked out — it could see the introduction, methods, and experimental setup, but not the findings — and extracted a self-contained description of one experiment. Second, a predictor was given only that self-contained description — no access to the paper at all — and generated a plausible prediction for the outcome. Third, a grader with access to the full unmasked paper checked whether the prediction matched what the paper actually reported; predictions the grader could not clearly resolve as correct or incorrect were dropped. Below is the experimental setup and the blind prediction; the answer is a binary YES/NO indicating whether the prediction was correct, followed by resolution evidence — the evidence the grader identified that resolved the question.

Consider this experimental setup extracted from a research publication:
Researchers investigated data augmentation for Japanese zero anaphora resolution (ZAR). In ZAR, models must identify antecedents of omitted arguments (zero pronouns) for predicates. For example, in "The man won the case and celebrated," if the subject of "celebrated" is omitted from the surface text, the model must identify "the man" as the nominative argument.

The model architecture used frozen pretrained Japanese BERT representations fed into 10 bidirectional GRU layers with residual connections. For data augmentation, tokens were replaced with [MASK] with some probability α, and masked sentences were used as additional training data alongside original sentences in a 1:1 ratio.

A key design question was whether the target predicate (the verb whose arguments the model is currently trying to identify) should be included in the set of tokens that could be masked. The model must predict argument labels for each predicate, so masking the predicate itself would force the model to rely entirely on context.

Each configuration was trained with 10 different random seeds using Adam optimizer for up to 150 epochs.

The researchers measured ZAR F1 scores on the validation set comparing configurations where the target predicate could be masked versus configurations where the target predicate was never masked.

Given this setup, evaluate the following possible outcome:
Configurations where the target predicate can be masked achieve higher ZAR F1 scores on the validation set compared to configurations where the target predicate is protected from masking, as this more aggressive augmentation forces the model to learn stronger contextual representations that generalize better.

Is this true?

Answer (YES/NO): NO